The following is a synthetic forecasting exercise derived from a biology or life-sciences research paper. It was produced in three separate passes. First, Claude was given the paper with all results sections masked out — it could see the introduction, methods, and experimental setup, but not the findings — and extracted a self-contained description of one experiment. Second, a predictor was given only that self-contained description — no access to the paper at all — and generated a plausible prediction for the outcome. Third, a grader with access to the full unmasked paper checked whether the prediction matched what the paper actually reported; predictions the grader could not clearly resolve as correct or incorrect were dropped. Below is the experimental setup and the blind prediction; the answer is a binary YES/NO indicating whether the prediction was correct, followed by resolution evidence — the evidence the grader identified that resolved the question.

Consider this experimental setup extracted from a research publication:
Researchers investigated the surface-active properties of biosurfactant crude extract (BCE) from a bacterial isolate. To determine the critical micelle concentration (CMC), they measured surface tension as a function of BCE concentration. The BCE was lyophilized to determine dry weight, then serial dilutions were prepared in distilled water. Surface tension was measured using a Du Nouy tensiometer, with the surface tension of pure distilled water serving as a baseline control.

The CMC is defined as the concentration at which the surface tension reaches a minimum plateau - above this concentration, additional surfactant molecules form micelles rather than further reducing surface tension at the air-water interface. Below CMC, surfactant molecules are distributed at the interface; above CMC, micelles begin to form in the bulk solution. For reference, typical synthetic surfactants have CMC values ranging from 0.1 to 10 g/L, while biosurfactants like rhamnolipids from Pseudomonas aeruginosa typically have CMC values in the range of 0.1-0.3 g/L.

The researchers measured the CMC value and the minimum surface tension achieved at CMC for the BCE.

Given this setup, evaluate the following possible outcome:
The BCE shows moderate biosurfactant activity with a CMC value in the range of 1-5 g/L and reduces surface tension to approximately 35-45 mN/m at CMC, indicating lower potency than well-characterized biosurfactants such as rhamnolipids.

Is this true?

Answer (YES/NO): NO